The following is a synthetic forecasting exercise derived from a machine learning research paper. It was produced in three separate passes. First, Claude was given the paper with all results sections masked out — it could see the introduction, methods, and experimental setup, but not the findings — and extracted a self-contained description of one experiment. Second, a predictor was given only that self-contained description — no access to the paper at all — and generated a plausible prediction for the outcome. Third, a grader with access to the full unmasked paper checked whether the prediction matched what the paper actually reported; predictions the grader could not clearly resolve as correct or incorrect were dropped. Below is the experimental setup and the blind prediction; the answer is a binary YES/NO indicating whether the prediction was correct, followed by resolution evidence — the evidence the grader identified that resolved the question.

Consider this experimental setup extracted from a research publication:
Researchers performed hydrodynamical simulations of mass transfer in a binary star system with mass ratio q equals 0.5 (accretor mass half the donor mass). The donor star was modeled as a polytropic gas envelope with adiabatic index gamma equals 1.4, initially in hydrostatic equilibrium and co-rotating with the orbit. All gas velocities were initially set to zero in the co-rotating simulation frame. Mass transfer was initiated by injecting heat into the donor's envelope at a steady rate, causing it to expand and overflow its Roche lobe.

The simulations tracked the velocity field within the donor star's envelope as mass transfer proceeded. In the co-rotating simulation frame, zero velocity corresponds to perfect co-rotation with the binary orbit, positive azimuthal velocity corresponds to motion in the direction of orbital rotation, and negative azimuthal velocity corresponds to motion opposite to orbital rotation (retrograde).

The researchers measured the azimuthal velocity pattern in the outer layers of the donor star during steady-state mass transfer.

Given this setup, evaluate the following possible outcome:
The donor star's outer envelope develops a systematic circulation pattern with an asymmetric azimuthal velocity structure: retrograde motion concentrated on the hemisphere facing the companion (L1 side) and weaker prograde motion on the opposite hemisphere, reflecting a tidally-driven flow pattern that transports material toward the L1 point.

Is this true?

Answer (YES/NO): NO